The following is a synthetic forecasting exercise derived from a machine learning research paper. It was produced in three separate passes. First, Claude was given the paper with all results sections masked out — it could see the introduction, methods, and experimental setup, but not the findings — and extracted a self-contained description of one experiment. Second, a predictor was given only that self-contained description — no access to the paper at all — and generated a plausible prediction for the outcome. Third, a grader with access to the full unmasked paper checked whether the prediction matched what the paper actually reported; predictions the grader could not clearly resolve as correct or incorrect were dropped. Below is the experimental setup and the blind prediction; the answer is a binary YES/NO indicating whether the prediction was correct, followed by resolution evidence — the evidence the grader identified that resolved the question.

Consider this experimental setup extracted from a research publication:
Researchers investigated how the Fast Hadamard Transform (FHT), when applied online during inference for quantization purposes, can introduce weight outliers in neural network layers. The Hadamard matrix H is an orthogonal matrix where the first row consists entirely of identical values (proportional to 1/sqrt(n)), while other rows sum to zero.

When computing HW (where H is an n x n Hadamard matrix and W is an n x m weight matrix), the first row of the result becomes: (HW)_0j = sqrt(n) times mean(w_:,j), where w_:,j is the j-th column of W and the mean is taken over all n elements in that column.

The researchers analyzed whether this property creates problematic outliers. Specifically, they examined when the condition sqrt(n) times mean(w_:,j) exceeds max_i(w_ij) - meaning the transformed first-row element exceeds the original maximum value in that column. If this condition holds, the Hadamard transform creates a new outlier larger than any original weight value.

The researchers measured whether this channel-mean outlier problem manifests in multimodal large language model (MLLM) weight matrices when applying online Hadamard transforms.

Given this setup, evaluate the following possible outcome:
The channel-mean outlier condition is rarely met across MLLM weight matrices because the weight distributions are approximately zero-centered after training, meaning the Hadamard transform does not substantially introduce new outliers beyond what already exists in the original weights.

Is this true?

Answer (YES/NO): NO